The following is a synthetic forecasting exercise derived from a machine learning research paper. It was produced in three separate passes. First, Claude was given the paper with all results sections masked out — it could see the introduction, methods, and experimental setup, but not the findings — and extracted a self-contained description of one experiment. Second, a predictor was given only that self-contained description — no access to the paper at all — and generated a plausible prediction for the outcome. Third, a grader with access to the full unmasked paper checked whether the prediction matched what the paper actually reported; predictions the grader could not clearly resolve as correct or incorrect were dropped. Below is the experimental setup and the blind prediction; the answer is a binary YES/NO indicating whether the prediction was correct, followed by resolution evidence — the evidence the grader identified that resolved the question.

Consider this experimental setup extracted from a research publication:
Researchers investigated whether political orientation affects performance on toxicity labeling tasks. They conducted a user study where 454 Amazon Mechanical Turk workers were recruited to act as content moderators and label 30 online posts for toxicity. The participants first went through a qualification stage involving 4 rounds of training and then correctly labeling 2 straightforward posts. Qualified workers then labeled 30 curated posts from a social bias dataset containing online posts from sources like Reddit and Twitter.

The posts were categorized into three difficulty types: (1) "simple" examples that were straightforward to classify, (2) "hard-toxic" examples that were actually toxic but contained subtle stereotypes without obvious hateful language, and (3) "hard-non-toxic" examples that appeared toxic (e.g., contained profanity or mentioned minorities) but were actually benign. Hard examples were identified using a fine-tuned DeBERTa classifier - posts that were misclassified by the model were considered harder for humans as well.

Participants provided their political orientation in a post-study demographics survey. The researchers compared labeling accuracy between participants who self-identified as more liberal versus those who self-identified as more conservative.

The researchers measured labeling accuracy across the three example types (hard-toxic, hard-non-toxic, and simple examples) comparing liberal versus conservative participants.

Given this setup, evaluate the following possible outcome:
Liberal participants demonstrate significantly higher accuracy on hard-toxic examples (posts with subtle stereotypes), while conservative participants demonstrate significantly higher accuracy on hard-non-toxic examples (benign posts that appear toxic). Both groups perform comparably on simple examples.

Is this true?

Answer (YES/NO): NO